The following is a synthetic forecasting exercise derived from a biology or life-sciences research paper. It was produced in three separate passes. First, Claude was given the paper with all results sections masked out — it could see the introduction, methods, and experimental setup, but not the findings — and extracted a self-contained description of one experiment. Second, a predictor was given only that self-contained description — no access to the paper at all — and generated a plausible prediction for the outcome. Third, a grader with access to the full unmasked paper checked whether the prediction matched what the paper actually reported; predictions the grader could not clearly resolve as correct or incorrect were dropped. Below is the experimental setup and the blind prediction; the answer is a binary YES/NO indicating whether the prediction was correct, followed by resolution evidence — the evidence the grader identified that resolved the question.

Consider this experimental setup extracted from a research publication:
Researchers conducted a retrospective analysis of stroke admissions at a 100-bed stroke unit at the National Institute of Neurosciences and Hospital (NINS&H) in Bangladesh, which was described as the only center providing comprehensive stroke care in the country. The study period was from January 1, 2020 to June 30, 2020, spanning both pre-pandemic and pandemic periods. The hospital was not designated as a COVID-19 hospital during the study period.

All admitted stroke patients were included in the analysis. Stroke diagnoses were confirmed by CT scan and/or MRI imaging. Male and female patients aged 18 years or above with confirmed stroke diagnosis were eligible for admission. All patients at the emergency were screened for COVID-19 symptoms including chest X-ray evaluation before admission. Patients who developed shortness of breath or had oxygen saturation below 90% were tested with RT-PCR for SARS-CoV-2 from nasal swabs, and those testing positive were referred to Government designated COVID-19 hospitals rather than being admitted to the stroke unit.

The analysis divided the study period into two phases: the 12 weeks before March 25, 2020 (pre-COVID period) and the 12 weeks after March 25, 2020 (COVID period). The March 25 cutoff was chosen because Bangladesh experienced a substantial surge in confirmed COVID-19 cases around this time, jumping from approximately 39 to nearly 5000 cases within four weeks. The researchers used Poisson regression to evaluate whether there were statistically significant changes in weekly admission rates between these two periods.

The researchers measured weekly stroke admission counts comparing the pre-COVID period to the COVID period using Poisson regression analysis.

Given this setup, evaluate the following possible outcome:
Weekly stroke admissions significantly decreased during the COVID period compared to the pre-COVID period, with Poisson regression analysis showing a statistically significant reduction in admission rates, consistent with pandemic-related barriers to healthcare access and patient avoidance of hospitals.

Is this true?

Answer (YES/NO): YES